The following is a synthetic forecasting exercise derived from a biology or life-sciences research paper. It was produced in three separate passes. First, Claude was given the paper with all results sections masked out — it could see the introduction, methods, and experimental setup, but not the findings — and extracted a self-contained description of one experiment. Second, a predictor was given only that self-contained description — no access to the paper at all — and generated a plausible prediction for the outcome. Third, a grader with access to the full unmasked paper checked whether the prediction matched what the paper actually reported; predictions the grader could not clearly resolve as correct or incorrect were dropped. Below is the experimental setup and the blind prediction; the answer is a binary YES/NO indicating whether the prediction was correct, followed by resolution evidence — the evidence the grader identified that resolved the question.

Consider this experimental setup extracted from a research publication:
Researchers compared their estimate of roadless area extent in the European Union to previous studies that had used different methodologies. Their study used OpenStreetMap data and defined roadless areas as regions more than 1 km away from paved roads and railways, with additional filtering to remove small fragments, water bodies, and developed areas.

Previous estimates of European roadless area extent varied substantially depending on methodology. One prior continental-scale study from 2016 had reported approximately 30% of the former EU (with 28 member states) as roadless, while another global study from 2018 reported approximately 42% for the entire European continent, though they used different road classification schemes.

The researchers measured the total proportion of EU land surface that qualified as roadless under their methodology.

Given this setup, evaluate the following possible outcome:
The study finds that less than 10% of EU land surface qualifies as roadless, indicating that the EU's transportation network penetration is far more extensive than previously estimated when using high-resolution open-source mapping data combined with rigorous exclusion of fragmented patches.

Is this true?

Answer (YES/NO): NO